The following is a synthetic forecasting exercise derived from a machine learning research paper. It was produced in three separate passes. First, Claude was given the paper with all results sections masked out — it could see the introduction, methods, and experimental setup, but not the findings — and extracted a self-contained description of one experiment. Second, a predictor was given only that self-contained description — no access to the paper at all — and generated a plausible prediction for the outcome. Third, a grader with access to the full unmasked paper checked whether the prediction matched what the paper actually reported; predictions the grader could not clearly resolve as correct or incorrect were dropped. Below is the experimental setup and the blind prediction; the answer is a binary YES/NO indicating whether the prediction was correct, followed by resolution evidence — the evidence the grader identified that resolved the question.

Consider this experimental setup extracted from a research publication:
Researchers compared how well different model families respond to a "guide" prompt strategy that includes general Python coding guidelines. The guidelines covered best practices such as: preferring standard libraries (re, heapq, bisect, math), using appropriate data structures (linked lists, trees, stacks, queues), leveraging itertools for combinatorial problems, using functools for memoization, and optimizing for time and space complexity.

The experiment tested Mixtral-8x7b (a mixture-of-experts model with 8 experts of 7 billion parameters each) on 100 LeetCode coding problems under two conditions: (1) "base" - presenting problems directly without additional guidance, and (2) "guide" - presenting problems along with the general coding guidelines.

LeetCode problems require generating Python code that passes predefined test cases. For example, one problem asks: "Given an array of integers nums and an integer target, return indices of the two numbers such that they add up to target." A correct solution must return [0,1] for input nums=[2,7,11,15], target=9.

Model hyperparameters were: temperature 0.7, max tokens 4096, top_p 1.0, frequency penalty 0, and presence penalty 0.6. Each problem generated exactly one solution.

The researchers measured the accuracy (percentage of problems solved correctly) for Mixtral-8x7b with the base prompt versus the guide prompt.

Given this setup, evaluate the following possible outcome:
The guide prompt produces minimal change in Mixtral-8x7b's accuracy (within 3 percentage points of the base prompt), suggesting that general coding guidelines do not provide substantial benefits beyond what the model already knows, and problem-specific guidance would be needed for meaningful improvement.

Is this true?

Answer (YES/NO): YES